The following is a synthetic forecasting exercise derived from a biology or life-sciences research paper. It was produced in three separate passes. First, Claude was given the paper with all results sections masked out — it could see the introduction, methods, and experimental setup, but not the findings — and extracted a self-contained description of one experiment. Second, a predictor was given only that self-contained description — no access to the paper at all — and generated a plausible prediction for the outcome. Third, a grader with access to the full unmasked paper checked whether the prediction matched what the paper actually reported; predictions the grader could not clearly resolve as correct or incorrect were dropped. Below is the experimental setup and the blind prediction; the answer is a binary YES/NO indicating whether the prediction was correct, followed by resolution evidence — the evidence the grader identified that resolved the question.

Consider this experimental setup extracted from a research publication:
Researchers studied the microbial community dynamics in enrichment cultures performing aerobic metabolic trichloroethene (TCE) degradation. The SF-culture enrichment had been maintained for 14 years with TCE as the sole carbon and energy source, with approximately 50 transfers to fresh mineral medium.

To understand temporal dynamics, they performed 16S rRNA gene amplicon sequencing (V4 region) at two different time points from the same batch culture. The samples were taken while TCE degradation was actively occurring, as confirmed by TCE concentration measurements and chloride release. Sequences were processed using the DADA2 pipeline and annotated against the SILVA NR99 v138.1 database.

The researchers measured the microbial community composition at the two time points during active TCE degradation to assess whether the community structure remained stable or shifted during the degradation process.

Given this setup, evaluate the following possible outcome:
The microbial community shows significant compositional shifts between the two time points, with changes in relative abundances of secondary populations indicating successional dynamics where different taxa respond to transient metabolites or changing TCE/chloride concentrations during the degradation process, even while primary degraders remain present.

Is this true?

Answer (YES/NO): NO